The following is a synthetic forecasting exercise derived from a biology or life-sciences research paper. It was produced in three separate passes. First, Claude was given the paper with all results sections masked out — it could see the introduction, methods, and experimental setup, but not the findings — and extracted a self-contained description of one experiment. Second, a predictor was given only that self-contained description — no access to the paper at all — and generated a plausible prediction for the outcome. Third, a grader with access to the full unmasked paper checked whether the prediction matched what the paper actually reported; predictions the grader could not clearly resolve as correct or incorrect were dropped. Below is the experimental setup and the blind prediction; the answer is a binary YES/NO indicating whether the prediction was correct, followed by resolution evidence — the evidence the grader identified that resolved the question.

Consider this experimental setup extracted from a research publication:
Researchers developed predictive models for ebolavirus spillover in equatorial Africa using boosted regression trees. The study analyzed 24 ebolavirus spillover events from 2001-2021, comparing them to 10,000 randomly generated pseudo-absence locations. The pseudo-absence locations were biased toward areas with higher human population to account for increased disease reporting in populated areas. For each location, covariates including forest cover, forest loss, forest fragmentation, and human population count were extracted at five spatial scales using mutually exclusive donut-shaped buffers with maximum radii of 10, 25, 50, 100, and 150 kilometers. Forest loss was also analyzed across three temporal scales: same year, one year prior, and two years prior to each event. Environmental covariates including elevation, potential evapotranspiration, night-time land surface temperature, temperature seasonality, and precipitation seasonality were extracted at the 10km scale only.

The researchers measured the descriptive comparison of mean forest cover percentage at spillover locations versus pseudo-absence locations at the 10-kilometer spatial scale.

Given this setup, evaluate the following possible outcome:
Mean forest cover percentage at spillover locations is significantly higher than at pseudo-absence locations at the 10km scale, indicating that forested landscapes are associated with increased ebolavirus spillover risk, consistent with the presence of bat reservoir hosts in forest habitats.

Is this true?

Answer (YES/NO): YES